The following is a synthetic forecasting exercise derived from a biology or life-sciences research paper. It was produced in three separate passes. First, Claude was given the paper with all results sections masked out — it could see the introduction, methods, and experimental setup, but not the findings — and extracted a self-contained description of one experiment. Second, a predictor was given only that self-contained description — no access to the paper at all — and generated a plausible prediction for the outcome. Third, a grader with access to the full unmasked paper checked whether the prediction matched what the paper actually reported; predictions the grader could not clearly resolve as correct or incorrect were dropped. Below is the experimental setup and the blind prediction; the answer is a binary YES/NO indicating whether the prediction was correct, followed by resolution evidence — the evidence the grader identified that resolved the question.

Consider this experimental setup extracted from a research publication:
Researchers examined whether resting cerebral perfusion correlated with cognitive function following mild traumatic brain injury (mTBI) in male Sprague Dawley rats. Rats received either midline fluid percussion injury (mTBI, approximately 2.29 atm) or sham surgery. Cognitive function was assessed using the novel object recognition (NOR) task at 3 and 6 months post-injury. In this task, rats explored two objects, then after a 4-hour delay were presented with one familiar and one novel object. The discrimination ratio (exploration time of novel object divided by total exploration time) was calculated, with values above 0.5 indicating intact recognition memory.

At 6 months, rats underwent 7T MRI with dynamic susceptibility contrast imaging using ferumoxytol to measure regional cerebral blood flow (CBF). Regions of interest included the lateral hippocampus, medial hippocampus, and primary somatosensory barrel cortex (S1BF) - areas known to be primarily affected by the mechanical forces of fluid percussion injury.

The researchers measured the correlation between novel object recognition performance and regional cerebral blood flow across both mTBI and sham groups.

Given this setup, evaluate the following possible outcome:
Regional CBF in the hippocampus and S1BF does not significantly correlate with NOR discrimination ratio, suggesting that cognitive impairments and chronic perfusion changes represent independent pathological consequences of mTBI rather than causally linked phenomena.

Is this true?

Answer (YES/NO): NO